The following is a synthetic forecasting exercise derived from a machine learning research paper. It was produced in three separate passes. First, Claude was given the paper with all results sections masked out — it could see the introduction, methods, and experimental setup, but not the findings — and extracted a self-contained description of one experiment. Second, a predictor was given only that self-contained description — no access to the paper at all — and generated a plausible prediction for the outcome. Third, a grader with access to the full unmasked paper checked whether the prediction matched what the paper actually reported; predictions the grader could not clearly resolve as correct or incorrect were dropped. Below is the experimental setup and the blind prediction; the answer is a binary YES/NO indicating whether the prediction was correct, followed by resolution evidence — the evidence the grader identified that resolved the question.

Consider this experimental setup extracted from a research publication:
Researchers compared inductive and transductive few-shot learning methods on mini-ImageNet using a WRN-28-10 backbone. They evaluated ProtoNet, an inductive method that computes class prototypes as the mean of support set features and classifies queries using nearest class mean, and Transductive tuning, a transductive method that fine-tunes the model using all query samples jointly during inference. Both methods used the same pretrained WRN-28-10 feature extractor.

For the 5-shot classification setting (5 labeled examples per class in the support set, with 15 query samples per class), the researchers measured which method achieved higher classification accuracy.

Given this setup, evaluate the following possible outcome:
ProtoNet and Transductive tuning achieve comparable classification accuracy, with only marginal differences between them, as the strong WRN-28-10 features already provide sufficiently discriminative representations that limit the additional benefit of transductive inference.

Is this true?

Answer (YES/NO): YES